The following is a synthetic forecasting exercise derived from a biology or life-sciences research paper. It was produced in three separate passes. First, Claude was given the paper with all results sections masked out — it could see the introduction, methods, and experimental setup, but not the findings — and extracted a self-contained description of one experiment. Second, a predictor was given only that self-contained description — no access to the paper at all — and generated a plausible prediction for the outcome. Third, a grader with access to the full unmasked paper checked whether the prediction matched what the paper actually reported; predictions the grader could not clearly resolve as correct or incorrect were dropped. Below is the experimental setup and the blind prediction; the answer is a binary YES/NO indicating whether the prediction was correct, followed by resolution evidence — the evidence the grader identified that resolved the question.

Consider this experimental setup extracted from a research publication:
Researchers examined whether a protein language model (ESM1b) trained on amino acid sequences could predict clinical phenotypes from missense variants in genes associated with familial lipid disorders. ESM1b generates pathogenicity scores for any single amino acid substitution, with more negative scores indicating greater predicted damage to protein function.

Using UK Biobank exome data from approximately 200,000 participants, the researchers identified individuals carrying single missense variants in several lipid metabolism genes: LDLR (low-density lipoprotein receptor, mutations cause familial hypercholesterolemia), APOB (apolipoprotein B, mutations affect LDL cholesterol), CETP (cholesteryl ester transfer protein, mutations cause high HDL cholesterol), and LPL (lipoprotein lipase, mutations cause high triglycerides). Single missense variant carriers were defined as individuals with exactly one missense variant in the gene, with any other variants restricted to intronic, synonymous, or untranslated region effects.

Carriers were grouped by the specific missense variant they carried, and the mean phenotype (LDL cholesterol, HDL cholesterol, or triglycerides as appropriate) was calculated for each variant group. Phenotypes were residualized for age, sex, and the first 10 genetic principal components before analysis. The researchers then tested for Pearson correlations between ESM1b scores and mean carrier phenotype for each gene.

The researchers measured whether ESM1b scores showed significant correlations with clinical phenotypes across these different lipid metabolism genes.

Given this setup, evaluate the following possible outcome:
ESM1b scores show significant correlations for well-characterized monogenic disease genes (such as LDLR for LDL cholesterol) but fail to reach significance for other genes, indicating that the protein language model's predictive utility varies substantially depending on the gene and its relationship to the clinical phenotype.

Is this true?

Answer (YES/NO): YES